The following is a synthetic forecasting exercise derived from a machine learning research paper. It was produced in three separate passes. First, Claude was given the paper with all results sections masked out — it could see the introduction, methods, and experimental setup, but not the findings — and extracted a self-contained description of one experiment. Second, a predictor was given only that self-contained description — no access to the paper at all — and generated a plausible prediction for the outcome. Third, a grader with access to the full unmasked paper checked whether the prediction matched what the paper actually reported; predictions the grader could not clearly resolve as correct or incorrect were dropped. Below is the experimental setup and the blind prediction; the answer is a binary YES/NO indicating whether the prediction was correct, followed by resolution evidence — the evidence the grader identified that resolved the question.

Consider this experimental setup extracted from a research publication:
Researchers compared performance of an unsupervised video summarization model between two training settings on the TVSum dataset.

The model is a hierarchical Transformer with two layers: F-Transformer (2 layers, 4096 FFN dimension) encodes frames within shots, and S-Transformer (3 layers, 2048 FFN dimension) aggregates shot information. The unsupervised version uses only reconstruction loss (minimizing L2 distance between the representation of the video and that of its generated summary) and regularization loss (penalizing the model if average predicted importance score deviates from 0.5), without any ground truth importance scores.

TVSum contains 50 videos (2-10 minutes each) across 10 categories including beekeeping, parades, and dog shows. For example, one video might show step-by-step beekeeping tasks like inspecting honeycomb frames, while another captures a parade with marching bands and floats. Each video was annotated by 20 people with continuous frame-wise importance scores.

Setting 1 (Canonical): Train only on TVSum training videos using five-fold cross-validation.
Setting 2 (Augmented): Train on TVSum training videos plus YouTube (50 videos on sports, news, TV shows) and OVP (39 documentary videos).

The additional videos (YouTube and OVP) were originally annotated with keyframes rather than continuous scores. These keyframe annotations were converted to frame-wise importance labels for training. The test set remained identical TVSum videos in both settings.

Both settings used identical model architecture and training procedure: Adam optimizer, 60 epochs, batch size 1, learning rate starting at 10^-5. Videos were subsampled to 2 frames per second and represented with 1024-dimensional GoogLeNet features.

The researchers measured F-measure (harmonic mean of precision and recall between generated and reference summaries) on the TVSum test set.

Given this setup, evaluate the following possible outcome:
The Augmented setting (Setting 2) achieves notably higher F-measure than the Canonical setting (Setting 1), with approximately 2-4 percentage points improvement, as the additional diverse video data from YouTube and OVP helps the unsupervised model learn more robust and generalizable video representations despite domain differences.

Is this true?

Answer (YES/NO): YES